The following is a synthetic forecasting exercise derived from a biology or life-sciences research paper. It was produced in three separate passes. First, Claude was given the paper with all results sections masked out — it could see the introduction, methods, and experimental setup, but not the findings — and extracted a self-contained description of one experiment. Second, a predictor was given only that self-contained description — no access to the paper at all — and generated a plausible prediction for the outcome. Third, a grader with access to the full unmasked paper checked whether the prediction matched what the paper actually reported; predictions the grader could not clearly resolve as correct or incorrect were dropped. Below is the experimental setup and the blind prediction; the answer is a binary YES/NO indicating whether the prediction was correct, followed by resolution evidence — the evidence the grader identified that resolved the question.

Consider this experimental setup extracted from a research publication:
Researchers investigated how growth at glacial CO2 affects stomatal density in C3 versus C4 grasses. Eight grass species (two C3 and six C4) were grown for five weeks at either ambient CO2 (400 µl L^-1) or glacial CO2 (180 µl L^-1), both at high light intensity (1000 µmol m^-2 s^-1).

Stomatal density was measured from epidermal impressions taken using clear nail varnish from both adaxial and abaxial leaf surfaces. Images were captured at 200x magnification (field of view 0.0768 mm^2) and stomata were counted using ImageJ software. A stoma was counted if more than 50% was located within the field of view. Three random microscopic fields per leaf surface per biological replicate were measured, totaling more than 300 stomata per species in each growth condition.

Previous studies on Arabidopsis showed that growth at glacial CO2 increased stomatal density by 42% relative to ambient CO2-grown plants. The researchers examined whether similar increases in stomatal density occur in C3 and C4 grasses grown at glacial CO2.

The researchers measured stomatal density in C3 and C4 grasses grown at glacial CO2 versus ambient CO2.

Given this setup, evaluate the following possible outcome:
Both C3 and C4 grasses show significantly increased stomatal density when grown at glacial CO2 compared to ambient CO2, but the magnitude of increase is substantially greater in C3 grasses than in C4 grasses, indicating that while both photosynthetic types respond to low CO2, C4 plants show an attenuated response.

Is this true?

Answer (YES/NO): NO